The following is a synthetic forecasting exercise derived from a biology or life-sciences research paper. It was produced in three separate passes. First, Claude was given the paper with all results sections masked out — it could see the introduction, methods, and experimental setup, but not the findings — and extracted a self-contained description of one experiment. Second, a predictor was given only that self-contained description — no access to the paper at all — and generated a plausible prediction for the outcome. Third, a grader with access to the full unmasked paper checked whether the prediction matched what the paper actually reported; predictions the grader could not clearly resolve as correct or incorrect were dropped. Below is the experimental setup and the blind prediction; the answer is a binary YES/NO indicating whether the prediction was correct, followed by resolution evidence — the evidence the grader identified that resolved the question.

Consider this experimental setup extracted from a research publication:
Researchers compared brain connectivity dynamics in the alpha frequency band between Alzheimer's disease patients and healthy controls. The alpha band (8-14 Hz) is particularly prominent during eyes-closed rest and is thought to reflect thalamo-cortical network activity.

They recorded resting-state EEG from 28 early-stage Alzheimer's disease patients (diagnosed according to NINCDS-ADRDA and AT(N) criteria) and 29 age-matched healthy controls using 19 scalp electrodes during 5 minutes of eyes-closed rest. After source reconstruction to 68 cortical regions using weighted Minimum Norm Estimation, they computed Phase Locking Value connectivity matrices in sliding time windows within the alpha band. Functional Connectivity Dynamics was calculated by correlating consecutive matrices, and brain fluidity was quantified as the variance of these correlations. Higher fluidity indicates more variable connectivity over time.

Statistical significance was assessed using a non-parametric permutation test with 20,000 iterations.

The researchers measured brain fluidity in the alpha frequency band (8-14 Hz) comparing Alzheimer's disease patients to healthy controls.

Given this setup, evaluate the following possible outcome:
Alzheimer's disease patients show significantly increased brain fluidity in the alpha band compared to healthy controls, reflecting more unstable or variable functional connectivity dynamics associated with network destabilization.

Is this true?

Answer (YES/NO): NO